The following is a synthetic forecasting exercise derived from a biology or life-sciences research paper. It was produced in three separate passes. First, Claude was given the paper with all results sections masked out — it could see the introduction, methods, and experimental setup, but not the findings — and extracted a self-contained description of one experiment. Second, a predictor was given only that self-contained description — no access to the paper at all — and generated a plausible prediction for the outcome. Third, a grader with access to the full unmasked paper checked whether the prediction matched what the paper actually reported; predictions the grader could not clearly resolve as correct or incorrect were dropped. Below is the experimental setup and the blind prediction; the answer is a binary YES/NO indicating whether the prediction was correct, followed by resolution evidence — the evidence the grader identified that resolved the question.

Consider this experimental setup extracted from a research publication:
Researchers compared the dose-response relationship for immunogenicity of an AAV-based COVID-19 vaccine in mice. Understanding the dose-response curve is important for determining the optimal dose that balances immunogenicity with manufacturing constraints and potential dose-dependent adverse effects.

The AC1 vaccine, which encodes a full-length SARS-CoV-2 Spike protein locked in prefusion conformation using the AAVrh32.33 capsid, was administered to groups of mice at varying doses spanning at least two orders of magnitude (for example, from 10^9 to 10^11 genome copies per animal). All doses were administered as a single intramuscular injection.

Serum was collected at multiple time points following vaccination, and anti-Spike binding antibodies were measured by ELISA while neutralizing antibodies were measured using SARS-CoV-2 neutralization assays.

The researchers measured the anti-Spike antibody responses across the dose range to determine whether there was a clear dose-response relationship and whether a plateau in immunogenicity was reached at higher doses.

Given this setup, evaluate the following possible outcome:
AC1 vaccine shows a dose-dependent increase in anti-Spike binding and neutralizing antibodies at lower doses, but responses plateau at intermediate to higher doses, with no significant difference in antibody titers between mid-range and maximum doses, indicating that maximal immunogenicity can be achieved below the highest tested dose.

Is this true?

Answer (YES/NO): NO